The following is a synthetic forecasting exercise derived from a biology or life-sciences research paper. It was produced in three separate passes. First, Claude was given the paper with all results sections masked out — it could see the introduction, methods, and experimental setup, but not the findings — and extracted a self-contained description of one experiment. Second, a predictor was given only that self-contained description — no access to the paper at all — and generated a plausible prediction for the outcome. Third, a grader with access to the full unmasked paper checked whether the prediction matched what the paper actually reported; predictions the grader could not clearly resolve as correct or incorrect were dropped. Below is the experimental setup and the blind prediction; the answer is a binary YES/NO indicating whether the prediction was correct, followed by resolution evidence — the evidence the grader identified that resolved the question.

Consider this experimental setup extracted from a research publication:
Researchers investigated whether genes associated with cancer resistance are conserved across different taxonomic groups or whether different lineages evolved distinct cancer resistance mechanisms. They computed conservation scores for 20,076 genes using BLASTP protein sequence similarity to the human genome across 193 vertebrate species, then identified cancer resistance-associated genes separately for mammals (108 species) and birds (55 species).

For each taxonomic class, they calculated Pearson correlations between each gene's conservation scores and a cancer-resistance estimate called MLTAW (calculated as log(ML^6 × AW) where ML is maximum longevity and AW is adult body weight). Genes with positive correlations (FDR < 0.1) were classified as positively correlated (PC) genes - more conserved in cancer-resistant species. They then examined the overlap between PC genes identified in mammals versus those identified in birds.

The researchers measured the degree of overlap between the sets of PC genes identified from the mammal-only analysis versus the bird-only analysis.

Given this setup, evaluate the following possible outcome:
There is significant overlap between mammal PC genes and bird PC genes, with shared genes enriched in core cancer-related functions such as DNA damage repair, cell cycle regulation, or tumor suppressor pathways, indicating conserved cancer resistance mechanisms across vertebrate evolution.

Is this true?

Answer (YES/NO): NO